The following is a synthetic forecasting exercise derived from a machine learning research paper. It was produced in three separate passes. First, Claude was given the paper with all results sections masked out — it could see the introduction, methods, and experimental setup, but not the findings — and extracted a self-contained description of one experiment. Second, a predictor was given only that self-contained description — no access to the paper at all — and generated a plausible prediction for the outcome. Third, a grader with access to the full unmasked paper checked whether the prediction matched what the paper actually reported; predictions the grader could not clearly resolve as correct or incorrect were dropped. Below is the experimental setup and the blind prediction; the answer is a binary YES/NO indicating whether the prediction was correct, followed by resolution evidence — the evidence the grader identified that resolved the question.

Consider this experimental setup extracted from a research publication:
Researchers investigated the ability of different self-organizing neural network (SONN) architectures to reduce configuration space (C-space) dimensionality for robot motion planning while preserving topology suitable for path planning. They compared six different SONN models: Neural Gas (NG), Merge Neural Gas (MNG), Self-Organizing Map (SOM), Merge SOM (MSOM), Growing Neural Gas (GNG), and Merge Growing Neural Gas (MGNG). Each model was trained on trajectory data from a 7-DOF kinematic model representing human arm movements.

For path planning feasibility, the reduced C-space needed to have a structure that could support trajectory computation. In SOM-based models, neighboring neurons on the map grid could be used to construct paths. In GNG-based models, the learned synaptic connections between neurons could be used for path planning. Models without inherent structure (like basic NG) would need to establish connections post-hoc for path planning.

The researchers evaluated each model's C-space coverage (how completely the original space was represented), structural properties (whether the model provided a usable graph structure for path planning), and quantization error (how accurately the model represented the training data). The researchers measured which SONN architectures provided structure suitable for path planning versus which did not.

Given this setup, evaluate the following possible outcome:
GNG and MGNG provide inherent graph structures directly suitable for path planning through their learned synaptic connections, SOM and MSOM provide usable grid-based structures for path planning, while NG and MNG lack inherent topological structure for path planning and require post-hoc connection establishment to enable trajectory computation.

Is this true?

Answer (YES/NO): NO